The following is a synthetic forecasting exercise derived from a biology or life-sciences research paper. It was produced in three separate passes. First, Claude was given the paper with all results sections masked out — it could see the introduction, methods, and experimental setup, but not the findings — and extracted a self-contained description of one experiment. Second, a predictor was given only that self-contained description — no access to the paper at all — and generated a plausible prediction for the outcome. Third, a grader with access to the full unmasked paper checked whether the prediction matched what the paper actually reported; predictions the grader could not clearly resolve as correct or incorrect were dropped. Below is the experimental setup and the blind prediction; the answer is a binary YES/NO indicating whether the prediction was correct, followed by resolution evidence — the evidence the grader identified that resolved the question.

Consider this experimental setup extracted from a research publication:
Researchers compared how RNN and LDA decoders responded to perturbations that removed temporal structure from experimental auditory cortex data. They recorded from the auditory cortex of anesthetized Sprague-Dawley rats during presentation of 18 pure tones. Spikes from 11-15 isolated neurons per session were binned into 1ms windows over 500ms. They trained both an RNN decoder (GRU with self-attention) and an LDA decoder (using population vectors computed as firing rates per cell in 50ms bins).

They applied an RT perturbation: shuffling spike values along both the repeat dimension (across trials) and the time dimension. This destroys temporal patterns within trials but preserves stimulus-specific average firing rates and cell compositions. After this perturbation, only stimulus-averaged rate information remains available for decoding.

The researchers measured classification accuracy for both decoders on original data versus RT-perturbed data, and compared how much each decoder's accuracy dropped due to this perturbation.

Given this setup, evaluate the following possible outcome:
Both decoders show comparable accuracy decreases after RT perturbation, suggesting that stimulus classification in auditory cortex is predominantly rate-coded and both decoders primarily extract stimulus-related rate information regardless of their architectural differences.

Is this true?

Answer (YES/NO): NO